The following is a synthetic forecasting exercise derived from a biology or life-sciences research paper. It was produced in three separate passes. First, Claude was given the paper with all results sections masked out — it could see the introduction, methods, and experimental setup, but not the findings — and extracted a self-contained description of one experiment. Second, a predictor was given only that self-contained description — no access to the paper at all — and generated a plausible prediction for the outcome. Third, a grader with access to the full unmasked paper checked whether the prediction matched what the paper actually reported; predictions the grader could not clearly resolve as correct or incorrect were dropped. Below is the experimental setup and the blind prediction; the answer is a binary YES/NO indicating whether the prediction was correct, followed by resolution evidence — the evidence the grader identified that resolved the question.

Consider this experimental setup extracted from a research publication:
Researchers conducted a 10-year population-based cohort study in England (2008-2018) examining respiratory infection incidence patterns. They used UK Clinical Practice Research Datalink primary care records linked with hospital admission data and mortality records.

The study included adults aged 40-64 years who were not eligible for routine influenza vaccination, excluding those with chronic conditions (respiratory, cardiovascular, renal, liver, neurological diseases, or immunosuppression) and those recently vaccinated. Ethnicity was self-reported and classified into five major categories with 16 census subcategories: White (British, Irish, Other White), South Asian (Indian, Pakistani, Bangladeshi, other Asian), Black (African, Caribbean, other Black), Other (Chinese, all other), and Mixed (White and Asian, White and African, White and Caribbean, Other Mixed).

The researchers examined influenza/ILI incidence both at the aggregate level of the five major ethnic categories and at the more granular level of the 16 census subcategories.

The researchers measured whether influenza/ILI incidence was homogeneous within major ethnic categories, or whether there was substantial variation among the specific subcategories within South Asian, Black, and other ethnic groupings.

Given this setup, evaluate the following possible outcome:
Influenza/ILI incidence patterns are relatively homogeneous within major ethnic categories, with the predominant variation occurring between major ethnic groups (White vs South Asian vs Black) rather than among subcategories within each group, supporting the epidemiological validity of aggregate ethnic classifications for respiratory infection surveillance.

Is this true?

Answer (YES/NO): NO